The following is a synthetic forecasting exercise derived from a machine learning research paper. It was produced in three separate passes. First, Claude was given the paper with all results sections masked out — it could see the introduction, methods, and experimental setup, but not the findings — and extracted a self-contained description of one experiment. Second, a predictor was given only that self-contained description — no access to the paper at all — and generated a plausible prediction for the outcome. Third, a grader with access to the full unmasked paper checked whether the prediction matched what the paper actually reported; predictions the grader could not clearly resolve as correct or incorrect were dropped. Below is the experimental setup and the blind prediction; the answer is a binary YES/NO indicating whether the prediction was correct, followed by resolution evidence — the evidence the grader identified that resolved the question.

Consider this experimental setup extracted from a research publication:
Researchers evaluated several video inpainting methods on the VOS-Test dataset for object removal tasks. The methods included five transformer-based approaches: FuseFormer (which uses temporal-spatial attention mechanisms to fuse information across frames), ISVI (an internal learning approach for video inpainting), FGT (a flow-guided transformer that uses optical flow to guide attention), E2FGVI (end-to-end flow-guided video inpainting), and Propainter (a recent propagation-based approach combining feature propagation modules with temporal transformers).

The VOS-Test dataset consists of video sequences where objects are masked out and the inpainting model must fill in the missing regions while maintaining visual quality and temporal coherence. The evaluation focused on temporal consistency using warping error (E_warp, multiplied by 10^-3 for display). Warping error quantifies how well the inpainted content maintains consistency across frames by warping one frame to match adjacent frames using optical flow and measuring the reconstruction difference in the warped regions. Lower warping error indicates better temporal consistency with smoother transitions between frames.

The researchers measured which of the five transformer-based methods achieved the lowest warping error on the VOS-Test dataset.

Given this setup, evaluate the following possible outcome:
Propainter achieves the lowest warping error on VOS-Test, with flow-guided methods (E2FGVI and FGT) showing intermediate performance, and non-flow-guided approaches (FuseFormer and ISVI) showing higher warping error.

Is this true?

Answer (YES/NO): NO